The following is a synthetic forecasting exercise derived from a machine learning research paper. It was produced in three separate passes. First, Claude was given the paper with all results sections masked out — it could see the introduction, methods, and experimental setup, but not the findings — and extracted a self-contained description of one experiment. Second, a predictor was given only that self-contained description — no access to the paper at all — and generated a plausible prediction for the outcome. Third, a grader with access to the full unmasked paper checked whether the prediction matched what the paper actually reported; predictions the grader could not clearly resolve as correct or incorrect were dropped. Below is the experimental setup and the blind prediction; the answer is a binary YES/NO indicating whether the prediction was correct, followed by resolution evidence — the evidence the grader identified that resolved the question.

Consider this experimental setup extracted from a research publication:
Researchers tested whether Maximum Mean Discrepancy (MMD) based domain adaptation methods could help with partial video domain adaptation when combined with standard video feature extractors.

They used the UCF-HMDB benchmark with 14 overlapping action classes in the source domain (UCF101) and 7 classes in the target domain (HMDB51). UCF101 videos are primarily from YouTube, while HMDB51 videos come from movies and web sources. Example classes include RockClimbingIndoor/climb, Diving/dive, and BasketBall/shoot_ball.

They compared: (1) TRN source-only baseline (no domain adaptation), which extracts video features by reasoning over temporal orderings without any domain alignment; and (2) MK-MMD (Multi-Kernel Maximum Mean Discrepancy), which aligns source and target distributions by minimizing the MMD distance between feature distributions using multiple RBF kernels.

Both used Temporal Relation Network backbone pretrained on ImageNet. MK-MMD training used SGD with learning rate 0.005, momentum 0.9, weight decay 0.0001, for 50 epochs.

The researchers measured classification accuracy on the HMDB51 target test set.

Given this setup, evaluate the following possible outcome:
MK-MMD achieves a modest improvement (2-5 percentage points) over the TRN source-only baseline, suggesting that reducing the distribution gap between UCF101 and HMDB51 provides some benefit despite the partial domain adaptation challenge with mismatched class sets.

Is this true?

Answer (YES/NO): NO